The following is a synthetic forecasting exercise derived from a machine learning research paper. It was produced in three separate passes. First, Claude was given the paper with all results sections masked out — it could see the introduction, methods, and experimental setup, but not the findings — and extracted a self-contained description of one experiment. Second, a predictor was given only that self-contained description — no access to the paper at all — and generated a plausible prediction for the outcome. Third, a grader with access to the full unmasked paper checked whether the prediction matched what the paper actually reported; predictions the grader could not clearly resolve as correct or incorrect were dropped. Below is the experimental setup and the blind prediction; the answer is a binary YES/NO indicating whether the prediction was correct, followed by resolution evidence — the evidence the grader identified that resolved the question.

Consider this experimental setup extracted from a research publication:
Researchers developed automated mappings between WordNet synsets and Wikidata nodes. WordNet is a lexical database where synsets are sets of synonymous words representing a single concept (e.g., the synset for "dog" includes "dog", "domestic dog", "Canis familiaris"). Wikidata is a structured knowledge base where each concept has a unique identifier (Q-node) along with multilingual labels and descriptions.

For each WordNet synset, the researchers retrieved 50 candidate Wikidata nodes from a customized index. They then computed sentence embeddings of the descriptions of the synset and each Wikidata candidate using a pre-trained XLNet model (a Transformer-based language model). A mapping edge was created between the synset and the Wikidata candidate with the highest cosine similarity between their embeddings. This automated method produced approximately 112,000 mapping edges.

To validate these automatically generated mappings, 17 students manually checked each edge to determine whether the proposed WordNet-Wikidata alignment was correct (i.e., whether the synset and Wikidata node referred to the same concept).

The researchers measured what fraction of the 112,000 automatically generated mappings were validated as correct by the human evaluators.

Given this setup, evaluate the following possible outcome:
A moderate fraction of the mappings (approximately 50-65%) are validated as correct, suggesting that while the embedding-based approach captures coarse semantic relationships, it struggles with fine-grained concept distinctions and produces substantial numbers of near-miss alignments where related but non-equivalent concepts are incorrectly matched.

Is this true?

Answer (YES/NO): YES